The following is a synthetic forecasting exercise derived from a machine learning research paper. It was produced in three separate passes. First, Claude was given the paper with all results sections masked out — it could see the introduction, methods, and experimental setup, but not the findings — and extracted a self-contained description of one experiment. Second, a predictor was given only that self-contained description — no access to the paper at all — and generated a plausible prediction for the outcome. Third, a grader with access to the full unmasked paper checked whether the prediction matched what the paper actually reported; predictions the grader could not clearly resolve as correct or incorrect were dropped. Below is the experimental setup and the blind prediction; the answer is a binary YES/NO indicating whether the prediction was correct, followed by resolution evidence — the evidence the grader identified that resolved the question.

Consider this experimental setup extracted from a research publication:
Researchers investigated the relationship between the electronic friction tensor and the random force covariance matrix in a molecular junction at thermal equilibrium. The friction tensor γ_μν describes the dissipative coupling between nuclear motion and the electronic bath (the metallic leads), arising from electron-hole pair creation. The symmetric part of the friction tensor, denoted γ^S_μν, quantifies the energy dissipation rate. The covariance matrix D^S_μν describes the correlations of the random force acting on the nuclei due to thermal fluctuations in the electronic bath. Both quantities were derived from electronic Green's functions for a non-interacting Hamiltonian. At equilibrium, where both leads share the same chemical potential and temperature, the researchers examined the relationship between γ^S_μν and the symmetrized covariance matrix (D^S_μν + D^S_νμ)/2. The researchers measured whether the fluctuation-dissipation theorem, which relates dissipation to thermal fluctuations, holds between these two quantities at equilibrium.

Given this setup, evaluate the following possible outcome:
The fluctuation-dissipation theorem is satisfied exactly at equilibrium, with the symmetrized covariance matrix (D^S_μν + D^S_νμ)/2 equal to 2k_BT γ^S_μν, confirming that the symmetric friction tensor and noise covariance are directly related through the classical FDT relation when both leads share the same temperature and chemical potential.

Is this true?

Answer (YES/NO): NO